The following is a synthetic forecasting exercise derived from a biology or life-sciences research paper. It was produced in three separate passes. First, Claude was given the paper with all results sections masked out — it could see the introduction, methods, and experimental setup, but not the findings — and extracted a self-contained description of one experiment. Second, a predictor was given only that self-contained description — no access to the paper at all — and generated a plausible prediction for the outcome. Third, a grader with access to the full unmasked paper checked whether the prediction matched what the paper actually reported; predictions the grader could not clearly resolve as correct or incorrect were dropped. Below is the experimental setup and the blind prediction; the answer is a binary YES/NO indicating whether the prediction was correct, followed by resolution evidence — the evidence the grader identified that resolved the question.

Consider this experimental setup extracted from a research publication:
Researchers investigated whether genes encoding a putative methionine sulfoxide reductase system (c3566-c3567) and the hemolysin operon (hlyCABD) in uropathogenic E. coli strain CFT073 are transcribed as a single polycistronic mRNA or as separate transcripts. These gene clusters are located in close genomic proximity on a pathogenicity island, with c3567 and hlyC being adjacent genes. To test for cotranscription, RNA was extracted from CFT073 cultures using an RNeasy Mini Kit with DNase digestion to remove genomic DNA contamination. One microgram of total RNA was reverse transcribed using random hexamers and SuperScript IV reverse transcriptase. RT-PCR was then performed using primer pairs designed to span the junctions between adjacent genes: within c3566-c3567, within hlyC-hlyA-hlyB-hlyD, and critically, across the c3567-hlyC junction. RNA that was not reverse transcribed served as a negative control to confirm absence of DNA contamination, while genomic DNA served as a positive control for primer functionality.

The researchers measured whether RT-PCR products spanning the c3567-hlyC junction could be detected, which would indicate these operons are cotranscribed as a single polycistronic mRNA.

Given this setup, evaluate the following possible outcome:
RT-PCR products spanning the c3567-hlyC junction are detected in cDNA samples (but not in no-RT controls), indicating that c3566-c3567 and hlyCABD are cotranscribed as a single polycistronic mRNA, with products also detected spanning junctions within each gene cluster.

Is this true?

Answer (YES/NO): YES